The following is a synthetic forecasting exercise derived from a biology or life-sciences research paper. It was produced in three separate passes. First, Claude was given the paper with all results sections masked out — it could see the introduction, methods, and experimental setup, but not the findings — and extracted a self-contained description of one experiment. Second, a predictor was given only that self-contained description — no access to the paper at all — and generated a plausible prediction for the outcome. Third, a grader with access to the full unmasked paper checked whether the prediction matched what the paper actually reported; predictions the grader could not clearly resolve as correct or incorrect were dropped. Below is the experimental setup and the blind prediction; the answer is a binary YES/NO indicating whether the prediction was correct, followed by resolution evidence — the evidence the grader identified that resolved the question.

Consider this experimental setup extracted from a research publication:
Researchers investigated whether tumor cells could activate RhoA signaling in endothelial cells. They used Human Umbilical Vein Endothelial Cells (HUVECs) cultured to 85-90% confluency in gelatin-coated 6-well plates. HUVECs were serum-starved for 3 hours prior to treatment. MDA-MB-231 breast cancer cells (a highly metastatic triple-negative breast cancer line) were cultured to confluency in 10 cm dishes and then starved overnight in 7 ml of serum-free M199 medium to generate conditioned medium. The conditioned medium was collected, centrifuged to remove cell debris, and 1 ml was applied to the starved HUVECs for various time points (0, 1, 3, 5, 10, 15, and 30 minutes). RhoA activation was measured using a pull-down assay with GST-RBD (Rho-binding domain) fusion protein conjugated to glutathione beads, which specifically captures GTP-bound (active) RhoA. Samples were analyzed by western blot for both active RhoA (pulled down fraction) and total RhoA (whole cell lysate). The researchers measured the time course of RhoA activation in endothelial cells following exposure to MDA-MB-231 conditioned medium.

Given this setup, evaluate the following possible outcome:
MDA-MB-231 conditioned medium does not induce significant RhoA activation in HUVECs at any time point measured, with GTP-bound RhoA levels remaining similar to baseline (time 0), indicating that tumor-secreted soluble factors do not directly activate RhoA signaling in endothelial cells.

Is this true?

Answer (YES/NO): NO